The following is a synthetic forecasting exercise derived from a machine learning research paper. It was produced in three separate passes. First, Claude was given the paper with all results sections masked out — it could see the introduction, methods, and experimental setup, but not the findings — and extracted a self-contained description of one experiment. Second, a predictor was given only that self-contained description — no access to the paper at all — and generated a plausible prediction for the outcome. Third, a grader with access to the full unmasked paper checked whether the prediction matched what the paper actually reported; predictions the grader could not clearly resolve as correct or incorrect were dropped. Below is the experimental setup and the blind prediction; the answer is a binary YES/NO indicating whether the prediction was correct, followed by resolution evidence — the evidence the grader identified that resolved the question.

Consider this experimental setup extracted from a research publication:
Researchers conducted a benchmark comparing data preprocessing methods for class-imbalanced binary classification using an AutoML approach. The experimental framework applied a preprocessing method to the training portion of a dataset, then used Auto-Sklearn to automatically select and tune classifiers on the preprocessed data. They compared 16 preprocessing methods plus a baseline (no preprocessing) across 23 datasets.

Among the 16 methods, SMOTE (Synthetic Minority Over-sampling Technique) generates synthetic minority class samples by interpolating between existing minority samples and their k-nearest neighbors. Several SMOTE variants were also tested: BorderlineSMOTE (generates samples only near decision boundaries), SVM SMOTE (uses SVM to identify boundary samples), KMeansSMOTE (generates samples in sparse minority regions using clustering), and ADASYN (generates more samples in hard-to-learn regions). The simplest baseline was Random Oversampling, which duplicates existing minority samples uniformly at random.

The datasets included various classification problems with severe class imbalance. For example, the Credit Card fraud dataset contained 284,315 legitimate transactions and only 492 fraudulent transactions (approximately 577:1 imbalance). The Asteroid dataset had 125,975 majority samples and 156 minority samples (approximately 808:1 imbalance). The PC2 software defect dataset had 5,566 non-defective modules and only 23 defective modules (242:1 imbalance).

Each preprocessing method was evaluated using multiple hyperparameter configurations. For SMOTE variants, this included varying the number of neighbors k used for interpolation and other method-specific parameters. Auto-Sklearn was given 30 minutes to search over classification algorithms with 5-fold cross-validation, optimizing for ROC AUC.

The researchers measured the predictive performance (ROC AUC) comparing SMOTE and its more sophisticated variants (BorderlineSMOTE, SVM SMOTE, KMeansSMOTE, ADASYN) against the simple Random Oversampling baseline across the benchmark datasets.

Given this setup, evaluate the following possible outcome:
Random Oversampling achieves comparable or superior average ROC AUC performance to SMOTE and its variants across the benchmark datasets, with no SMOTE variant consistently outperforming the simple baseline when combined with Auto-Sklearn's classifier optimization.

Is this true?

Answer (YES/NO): NO